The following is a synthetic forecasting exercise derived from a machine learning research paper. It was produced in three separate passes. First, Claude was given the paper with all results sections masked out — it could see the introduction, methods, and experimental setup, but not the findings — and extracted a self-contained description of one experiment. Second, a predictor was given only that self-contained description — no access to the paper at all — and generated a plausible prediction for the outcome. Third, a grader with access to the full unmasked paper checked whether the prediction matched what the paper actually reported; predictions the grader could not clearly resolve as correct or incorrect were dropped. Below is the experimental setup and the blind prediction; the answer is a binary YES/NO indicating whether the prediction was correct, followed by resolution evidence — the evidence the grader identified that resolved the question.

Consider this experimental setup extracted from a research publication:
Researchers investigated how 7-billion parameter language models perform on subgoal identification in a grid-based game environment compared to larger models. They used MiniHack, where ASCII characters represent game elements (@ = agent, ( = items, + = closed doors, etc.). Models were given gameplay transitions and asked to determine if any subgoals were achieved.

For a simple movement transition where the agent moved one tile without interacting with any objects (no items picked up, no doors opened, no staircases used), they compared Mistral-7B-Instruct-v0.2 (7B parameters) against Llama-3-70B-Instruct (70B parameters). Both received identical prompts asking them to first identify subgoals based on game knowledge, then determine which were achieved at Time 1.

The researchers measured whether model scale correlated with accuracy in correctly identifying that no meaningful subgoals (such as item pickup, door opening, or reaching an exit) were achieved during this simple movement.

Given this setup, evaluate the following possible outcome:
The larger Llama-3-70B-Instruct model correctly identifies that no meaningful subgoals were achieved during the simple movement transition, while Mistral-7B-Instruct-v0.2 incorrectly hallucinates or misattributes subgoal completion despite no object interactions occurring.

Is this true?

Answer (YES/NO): NO